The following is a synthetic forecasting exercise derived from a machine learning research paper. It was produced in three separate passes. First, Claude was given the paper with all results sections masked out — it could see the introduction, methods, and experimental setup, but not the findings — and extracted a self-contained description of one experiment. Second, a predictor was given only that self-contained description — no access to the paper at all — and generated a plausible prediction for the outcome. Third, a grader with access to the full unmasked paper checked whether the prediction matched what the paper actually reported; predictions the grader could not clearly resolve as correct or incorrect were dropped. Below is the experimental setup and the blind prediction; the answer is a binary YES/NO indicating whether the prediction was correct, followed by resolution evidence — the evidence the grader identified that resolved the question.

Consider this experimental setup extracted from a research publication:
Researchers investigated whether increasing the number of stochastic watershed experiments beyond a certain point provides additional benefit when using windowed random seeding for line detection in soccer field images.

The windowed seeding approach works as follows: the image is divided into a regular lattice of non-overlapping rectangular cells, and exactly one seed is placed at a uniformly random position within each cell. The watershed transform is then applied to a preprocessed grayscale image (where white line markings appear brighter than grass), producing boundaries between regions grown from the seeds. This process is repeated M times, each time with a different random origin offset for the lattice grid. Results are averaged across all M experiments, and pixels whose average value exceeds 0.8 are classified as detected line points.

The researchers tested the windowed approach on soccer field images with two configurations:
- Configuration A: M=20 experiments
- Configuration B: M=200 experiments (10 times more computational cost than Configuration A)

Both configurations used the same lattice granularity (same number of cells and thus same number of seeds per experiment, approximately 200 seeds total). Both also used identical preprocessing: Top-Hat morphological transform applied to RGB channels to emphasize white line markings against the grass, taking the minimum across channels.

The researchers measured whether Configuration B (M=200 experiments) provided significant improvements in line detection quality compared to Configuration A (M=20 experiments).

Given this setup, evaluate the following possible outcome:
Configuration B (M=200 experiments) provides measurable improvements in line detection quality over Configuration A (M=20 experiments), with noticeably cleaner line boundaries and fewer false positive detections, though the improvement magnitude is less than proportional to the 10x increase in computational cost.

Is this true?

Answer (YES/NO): NO